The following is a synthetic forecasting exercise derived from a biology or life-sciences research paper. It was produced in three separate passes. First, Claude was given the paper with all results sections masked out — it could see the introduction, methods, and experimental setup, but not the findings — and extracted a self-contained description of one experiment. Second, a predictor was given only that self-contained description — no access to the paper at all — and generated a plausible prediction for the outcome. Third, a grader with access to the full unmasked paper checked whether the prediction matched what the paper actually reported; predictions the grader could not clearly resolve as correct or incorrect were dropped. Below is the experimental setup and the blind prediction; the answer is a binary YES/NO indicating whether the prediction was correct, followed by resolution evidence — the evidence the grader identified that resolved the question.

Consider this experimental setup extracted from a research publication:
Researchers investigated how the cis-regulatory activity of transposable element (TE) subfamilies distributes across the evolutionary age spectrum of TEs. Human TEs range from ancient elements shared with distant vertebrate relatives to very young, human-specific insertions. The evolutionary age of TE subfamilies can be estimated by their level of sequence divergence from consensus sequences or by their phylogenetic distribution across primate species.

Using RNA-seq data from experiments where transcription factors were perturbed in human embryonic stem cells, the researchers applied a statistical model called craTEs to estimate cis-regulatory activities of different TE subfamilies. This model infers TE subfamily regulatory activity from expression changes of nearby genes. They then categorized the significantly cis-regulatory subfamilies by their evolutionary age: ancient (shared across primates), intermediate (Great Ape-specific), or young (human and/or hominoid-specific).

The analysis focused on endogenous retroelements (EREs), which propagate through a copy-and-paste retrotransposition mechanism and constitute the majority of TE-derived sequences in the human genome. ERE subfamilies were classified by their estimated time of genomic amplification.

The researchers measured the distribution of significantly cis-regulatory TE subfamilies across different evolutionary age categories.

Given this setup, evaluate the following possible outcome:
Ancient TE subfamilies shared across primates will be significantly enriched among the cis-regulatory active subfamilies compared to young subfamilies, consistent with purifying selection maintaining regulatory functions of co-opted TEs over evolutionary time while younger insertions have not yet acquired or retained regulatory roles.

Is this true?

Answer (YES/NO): NO